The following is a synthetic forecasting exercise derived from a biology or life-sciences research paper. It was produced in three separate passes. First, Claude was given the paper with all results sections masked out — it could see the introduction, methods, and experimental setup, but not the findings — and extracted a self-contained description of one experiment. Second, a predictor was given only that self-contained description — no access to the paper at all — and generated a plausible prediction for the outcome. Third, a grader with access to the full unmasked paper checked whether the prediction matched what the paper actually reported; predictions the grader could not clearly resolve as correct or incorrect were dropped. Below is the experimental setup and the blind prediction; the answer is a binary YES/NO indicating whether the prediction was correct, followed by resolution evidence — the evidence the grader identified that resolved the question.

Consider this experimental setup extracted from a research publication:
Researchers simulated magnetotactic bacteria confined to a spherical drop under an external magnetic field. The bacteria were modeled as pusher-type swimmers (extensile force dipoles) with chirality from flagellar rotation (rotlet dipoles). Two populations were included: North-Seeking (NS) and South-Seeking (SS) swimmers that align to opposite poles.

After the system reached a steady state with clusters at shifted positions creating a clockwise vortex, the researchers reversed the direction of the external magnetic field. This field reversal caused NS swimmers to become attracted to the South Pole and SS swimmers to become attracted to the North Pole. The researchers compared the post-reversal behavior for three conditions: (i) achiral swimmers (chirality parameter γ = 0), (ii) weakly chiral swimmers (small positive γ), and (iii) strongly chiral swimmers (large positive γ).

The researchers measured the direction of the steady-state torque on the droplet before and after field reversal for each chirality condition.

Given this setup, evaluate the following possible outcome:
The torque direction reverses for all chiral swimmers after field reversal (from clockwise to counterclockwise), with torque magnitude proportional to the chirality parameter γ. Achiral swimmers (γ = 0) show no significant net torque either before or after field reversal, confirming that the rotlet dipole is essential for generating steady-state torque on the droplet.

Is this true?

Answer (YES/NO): NO